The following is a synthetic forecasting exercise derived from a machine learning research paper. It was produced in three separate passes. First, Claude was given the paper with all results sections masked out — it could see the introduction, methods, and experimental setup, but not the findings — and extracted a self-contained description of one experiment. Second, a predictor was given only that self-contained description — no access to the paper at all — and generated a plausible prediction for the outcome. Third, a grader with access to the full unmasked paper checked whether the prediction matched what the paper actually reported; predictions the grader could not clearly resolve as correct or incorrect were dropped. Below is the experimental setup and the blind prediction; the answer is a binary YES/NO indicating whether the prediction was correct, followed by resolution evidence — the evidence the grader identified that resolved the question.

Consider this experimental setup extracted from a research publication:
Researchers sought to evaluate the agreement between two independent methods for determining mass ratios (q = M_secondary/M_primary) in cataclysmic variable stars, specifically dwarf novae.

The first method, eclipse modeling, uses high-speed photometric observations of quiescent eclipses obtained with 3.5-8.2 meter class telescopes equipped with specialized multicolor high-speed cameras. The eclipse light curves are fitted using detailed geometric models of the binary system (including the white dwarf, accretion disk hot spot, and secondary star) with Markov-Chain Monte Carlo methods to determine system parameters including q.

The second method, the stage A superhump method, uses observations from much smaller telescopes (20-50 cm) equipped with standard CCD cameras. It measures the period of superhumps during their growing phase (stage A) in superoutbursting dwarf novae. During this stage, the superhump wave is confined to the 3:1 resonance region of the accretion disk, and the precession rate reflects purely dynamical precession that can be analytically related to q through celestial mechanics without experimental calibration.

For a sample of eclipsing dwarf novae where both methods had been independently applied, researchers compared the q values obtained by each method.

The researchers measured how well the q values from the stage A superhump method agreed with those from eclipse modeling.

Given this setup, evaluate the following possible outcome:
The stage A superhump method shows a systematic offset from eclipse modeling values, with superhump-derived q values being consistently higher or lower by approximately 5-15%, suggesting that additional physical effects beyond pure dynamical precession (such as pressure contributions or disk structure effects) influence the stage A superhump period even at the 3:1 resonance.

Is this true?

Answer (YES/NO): NO